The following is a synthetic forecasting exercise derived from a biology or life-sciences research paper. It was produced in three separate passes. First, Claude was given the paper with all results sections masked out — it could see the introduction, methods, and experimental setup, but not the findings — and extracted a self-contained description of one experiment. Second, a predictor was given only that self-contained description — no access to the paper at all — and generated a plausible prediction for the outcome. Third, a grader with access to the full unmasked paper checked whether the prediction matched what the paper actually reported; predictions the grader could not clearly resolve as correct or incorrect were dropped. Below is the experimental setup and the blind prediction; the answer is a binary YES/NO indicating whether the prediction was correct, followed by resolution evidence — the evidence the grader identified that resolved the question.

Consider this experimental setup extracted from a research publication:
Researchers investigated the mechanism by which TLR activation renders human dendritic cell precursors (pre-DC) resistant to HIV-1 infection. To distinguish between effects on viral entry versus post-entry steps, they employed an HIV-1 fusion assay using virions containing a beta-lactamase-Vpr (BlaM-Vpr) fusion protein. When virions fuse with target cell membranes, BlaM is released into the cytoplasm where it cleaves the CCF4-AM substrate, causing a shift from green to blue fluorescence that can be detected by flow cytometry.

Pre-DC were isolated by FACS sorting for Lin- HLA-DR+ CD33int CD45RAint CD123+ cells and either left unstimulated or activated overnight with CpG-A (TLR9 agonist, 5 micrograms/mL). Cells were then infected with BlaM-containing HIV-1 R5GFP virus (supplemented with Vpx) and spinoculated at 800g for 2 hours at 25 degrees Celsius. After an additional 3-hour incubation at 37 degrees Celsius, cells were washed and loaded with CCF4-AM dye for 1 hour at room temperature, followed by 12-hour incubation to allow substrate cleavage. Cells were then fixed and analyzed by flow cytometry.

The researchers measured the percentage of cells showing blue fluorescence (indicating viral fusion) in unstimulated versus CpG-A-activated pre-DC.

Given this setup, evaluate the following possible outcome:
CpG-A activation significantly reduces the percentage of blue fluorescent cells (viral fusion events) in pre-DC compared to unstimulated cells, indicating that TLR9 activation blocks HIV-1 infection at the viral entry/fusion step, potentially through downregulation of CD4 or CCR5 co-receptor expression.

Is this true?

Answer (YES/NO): YES